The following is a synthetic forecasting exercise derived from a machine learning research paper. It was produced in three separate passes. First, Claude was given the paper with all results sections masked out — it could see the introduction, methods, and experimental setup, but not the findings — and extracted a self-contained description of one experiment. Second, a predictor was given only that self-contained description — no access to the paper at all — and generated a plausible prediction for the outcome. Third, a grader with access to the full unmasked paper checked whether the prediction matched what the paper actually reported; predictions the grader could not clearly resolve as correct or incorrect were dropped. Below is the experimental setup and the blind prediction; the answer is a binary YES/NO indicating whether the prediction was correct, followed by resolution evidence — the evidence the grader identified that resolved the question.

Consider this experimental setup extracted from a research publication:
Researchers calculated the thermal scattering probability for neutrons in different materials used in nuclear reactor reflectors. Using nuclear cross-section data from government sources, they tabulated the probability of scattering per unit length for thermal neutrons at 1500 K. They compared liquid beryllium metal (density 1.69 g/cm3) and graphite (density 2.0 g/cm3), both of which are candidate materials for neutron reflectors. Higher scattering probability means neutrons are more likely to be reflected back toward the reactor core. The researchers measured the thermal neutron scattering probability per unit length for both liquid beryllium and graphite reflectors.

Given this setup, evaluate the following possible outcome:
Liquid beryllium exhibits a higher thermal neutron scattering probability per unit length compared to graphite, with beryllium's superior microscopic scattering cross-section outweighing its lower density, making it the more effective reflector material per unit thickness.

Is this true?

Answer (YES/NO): YES